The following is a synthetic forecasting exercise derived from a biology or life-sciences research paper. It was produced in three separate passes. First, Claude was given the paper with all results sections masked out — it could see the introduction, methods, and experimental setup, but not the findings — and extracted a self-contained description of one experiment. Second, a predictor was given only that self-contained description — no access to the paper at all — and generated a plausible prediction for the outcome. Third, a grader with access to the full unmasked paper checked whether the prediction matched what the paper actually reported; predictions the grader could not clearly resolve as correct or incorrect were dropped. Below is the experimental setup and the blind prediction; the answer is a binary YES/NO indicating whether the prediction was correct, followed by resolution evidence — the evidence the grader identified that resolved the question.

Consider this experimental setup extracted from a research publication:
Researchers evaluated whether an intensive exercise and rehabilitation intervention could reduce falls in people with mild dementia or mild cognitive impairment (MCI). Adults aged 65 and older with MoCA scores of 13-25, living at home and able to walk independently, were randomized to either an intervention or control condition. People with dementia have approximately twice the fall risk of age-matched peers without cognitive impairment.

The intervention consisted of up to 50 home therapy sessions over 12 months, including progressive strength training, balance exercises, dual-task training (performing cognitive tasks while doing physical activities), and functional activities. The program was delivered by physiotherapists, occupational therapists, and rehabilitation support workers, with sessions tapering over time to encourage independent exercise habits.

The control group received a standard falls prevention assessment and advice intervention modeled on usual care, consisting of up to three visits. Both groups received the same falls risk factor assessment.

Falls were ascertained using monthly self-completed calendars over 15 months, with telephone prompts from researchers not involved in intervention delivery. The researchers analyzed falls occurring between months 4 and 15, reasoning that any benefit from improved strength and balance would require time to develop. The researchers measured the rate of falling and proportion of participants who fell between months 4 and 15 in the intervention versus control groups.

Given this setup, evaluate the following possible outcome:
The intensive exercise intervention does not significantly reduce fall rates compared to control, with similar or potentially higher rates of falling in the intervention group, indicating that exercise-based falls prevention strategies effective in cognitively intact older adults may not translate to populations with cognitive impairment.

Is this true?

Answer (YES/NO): YES